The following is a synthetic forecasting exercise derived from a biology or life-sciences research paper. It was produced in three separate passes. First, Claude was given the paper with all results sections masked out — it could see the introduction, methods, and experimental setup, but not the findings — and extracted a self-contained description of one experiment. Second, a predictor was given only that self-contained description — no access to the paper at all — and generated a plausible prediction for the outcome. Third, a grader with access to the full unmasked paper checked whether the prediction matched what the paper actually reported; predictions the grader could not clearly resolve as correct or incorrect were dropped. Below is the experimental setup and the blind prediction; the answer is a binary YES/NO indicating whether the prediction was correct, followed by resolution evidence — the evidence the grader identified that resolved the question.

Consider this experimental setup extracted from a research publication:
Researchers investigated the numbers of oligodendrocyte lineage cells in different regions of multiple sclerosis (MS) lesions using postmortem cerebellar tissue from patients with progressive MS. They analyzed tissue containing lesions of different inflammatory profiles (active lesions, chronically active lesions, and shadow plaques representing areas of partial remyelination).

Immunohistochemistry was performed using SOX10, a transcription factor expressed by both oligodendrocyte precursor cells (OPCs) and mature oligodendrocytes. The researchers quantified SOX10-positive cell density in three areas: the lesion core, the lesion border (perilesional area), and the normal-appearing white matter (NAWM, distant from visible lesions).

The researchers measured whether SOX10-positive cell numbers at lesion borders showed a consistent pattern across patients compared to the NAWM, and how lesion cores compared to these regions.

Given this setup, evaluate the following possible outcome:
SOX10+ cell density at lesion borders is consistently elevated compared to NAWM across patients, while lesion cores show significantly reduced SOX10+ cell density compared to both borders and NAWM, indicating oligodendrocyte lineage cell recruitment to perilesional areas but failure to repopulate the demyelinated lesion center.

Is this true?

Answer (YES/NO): NO